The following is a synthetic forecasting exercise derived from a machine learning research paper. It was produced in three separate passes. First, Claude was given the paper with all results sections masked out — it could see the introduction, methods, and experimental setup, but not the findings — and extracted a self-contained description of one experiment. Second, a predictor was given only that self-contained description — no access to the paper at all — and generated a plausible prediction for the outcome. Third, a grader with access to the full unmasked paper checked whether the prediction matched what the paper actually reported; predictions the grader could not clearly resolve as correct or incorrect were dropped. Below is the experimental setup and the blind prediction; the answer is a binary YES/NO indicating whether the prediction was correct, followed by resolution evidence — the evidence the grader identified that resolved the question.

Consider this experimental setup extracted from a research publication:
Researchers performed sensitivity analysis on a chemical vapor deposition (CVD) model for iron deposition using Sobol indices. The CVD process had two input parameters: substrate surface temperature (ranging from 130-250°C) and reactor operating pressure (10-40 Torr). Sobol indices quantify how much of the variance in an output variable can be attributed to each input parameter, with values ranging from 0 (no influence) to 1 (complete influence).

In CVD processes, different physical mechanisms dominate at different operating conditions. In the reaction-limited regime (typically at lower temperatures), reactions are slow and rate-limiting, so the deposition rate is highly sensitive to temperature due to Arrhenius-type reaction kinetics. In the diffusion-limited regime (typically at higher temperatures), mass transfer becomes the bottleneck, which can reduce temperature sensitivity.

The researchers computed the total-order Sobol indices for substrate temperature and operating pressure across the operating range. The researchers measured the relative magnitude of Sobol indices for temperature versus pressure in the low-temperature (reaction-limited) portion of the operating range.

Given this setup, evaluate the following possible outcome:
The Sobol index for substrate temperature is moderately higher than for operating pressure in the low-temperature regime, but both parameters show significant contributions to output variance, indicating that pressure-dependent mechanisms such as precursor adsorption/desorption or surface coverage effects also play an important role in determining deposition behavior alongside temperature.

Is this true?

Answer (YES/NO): NO